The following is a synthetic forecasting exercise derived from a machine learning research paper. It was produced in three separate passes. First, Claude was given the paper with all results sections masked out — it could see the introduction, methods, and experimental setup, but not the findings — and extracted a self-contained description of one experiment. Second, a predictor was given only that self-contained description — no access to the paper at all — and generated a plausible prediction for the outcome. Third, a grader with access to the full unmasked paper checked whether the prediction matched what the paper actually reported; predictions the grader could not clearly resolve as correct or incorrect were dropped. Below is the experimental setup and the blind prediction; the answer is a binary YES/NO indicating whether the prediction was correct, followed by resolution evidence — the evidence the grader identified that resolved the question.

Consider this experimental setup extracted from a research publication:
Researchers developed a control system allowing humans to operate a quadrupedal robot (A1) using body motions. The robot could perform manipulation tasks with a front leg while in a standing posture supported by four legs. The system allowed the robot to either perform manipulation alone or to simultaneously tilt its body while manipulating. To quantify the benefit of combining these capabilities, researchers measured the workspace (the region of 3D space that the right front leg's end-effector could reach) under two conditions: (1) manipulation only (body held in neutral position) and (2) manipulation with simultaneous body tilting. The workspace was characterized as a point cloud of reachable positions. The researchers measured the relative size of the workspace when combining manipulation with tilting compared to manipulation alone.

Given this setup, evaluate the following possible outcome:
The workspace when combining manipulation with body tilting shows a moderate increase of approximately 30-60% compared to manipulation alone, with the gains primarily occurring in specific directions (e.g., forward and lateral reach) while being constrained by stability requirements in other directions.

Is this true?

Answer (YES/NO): NO